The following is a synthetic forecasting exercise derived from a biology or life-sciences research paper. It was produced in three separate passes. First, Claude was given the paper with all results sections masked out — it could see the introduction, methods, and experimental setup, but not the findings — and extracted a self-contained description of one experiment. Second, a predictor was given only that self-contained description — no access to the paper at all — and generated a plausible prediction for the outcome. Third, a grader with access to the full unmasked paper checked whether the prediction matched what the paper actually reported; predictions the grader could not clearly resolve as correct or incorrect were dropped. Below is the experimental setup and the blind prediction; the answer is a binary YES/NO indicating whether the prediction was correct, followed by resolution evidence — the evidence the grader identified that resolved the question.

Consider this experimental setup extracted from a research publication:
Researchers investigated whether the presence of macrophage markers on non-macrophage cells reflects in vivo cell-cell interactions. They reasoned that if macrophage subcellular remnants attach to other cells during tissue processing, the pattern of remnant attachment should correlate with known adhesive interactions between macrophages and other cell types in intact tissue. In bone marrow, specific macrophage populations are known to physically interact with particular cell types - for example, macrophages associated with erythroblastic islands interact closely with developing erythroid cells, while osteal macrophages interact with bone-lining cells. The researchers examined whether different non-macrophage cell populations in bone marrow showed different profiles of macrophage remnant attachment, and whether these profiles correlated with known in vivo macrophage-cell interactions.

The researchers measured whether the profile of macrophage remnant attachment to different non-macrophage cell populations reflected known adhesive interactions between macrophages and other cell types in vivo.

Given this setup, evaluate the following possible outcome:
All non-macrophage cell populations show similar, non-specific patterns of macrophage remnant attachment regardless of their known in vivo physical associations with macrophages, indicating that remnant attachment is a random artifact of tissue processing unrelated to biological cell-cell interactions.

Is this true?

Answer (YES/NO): NO